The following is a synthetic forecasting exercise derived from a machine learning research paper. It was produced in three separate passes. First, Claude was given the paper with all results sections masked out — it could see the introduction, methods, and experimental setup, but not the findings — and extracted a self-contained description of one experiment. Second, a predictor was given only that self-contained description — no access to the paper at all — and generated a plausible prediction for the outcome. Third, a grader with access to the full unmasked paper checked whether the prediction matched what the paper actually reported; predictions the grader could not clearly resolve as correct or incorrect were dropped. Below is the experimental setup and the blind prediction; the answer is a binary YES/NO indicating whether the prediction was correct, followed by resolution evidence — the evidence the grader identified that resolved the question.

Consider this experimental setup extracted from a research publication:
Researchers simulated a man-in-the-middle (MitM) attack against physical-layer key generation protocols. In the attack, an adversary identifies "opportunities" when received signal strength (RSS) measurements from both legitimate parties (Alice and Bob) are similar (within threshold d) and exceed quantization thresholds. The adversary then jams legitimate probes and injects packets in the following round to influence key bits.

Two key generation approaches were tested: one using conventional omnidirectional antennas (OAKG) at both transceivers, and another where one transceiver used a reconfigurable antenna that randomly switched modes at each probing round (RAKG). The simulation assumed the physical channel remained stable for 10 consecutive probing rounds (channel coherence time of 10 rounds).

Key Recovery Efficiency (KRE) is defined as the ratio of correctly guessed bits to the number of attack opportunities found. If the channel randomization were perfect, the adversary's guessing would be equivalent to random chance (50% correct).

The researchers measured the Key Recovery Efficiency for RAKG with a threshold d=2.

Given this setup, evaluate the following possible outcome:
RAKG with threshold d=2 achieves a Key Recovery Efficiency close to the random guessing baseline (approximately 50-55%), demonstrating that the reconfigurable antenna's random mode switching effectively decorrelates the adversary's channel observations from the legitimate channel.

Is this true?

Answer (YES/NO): NO